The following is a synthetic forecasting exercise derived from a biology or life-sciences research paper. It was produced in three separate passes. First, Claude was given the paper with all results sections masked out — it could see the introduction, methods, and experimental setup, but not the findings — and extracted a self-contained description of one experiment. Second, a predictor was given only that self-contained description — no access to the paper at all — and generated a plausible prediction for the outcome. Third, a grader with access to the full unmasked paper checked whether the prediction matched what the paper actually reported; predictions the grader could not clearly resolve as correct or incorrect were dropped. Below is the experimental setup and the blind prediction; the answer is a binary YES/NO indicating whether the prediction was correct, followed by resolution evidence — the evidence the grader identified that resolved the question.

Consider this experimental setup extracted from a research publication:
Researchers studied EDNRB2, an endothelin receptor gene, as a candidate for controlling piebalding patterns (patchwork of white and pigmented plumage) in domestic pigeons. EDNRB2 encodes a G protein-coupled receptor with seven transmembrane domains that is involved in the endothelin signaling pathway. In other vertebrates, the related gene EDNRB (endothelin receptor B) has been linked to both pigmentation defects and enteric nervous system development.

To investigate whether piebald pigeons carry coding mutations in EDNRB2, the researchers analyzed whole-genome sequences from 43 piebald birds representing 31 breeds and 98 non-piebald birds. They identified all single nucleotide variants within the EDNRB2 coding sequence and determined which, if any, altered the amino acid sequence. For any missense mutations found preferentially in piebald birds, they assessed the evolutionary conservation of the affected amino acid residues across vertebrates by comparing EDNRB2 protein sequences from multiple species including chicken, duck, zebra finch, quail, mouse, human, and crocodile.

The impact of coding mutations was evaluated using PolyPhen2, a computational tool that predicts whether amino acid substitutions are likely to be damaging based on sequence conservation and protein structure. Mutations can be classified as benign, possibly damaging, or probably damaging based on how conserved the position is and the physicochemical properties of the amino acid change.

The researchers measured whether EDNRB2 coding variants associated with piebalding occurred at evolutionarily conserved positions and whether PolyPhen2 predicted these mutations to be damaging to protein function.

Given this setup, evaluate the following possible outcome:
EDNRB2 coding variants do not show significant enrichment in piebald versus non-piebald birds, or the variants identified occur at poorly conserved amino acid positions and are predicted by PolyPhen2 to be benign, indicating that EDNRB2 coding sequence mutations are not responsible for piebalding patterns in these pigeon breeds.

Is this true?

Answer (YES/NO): NO